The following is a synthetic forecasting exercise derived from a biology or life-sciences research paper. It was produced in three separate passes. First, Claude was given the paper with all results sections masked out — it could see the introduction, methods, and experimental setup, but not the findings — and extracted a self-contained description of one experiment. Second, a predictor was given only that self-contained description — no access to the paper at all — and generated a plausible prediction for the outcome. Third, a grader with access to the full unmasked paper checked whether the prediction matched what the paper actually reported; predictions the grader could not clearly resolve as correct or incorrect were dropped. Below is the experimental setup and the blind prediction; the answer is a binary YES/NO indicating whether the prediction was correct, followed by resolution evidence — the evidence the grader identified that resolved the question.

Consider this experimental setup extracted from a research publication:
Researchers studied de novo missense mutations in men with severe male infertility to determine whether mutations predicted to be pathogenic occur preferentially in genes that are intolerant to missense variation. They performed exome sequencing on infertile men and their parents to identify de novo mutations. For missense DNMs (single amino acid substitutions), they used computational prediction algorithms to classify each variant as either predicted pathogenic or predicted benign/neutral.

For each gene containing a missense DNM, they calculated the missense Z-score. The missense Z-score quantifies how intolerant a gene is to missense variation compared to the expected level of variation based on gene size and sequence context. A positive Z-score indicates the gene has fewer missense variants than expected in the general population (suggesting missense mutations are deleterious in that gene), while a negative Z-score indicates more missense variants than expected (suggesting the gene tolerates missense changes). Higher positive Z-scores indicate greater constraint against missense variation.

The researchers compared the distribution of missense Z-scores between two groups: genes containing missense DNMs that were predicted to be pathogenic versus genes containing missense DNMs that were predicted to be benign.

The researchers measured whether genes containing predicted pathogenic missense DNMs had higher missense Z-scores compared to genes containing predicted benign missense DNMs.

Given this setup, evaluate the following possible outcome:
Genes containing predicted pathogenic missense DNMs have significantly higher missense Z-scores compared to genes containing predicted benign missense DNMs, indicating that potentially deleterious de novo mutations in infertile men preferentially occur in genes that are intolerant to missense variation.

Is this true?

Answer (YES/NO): YES